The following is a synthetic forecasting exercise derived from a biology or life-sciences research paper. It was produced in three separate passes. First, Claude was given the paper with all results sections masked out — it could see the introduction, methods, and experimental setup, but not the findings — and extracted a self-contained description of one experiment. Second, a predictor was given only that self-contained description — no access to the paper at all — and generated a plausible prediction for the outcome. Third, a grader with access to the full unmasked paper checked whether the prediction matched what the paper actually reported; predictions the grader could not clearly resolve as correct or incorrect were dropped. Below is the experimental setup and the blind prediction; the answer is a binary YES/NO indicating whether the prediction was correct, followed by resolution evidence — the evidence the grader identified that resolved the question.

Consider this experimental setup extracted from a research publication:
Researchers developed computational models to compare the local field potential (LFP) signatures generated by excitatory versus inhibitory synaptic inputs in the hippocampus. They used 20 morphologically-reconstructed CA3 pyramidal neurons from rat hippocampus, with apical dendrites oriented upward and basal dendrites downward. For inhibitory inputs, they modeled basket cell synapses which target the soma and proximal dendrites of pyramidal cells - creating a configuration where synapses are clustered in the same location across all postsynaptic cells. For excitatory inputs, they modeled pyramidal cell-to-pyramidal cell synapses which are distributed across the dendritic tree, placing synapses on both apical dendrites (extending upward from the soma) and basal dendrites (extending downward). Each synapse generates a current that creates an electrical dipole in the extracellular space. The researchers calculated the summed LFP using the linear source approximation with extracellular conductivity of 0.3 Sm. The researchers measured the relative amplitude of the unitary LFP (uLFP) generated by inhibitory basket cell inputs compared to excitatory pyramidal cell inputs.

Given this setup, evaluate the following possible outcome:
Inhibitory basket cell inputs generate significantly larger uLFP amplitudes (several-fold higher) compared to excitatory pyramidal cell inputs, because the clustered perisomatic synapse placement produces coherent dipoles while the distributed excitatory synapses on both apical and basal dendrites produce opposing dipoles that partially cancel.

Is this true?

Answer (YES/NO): YES